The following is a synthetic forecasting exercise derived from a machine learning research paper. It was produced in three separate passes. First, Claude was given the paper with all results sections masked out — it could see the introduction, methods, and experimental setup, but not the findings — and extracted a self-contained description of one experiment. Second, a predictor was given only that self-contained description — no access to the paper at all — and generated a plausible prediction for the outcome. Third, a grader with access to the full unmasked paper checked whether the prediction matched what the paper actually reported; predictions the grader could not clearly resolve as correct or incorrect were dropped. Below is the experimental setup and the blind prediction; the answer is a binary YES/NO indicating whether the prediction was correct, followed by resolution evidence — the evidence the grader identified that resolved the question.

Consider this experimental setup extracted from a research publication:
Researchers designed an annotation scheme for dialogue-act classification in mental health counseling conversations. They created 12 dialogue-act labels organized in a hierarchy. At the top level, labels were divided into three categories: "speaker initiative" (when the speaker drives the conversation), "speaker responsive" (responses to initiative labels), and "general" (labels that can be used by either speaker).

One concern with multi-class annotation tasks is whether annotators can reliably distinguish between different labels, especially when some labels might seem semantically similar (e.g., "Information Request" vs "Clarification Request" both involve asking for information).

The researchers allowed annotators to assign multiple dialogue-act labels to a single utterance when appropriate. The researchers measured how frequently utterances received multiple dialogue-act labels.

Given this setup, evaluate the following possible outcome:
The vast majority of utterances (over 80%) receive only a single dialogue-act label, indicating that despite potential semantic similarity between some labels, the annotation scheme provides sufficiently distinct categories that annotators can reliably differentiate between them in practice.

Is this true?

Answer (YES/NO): YES